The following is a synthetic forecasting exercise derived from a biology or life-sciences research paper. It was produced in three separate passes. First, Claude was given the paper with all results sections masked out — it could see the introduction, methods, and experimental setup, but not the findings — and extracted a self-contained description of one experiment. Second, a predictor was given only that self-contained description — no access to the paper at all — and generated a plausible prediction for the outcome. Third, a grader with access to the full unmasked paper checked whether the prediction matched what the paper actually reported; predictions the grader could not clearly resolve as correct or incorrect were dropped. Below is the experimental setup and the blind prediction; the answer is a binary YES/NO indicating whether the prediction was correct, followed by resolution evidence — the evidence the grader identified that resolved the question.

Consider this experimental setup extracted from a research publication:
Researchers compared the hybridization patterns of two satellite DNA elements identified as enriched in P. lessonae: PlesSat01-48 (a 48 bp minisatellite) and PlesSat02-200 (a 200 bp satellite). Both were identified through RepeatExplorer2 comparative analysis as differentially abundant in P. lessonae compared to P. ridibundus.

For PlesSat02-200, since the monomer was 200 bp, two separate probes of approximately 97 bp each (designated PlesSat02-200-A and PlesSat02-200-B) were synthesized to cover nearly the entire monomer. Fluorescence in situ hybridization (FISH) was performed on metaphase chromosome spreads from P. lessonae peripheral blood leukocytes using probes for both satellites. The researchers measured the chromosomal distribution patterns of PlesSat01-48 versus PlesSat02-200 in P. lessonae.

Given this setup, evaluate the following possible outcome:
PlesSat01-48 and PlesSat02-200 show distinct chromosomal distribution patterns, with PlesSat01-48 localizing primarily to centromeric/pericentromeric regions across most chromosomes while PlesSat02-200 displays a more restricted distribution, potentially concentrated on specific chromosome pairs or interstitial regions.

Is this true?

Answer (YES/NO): NO